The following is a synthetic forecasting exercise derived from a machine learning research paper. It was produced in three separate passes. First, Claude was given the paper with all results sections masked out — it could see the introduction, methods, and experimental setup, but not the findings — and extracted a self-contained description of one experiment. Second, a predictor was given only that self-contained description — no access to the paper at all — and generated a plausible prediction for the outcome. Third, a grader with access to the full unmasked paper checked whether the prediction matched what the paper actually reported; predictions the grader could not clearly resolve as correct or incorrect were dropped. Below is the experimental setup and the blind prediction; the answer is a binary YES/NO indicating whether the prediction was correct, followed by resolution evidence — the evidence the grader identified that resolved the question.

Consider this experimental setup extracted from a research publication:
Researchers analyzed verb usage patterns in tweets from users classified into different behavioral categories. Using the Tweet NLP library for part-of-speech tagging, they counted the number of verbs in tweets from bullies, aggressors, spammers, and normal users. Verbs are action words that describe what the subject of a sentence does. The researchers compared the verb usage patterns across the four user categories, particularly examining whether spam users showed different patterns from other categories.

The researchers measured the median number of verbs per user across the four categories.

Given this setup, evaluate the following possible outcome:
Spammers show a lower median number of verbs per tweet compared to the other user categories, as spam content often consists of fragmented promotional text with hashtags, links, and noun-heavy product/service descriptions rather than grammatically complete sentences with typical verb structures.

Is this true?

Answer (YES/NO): YES